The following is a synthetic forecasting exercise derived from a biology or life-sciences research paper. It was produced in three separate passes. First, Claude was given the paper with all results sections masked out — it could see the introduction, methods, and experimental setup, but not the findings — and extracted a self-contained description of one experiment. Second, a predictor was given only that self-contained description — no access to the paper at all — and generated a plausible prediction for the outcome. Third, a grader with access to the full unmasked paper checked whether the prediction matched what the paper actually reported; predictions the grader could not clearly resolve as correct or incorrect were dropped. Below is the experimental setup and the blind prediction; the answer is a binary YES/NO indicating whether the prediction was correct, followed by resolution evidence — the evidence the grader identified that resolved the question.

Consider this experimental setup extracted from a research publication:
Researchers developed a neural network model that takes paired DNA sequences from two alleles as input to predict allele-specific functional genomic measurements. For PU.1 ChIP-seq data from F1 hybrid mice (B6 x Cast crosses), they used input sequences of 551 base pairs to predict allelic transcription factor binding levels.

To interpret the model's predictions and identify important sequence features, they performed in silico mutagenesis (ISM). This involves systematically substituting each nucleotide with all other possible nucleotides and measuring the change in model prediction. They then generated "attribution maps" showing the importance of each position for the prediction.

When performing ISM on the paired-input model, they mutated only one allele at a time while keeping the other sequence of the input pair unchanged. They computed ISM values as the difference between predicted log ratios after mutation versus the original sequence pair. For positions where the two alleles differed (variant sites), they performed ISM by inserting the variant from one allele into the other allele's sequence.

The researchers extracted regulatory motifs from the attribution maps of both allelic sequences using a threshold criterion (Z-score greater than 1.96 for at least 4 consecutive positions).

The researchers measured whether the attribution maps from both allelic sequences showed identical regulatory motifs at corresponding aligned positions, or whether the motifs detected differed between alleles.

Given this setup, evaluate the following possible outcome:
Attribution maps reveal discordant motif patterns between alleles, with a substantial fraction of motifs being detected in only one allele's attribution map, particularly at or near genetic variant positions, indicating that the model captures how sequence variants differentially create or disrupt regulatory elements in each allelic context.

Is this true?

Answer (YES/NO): YES